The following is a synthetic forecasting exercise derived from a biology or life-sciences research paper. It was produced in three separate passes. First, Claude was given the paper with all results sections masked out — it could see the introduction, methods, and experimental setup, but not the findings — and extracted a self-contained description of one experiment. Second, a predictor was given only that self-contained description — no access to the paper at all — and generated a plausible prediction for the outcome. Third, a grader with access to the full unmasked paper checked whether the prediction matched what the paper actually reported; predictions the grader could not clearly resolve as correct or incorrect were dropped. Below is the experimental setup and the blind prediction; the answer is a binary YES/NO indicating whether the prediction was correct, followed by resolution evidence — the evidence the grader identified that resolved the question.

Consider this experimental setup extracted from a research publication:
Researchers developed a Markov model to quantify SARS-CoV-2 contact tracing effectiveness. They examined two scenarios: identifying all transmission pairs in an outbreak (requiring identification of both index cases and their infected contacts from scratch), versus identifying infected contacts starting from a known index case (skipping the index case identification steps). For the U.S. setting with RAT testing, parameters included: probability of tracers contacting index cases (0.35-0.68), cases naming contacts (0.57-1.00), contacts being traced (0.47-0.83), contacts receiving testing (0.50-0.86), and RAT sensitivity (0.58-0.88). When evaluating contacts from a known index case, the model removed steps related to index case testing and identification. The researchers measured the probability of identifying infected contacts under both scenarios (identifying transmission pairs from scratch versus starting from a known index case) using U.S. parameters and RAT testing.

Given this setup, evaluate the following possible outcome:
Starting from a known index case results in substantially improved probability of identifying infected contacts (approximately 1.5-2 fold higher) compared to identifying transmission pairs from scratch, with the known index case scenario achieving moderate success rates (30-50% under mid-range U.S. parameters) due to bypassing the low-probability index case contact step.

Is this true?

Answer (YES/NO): NO